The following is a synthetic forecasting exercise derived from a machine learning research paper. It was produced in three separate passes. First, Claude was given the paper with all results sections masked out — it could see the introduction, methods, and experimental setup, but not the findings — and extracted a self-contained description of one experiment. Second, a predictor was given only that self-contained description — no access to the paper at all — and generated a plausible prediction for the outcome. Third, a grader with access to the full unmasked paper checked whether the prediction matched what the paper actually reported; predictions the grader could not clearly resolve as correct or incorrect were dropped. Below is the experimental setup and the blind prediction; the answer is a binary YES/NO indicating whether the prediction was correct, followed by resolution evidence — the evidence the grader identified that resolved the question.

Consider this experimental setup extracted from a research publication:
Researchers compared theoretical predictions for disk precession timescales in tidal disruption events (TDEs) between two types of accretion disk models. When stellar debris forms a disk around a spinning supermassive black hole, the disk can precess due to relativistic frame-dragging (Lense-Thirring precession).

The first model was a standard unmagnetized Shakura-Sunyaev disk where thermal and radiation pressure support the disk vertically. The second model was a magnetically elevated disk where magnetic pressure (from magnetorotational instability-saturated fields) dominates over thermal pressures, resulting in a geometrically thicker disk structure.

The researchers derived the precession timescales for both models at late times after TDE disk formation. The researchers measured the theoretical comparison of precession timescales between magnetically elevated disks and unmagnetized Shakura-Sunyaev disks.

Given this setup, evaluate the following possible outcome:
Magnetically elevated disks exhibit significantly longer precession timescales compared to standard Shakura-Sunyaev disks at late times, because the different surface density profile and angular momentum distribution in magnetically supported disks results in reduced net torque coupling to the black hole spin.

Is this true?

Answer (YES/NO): NO